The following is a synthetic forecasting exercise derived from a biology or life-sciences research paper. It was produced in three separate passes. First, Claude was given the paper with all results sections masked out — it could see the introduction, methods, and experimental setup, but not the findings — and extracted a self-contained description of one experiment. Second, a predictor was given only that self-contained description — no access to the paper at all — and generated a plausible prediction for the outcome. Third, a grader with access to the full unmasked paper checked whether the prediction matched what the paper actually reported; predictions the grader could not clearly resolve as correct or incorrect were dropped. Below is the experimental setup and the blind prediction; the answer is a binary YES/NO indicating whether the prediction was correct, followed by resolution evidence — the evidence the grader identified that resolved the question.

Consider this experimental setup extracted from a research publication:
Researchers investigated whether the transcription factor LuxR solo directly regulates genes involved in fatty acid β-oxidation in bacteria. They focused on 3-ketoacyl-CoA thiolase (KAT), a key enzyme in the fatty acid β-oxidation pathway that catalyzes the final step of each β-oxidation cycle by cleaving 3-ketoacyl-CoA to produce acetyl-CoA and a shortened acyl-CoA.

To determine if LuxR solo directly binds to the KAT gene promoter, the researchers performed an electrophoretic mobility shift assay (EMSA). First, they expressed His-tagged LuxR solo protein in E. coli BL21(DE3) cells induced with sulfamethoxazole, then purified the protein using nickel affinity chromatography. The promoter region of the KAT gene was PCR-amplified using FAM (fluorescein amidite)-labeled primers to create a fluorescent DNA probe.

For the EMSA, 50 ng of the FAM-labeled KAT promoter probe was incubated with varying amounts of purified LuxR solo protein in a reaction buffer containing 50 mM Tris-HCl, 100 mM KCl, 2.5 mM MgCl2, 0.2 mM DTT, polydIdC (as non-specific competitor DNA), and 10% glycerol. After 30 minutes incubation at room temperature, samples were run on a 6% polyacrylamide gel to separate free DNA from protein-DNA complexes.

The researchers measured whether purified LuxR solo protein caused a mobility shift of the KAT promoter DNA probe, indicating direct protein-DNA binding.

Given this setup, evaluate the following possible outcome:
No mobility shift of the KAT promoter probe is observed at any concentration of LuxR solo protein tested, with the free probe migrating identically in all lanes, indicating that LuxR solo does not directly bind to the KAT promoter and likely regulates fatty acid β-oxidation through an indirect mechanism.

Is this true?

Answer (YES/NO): NO